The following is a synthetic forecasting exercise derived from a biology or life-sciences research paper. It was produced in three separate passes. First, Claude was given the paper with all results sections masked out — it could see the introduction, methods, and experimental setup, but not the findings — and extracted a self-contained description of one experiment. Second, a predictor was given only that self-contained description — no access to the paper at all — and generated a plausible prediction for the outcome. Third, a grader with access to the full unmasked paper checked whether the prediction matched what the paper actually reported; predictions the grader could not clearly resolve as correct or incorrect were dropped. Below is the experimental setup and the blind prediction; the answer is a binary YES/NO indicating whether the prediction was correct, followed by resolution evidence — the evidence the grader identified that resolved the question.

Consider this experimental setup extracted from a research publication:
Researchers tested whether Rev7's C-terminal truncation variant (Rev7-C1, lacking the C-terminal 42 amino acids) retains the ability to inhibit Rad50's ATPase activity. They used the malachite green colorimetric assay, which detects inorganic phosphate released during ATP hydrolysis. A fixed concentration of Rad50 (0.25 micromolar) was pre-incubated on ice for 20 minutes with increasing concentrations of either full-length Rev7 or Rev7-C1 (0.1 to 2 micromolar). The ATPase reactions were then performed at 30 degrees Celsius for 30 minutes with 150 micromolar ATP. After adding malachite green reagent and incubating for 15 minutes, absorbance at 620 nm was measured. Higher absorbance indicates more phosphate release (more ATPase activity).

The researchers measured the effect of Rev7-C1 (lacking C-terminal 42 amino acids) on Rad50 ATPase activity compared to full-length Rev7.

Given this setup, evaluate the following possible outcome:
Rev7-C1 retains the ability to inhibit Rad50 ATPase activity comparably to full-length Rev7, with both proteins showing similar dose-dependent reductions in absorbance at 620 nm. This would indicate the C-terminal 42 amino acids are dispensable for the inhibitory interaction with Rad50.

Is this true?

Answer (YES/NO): NO